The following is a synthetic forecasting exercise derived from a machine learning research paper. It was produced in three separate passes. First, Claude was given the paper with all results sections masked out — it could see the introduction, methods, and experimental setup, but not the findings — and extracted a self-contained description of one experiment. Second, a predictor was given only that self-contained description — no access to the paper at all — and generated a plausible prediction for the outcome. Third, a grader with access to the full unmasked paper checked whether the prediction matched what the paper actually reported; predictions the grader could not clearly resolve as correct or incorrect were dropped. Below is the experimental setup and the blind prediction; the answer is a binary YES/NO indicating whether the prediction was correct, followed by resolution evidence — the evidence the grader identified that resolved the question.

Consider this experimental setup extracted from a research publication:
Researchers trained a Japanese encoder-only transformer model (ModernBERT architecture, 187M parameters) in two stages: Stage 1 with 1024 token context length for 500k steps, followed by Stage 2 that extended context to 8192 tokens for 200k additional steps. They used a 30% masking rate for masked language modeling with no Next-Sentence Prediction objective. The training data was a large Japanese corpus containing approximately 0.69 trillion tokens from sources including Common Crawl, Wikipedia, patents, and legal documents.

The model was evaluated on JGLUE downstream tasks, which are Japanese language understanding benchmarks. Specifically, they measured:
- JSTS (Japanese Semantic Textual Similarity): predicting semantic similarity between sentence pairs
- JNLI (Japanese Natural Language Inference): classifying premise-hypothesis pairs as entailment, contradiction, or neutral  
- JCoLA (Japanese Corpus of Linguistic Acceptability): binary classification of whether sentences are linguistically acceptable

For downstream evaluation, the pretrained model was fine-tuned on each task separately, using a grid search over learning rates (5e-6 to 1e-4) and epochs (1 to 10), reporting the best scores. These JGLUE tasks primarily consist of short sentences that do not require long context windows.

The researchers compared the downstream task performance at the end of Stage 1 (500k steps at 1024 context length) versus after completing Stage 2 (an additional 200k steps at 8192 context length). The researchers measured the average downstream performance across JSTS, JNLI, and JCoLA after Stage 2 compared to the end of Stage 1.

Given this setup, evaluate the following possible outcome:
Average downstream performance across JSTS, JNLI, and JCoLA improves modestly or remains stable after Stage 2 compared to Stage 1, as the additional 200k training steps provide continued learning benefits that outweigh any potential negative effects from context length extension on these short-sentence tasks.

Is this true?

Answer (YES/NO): NO